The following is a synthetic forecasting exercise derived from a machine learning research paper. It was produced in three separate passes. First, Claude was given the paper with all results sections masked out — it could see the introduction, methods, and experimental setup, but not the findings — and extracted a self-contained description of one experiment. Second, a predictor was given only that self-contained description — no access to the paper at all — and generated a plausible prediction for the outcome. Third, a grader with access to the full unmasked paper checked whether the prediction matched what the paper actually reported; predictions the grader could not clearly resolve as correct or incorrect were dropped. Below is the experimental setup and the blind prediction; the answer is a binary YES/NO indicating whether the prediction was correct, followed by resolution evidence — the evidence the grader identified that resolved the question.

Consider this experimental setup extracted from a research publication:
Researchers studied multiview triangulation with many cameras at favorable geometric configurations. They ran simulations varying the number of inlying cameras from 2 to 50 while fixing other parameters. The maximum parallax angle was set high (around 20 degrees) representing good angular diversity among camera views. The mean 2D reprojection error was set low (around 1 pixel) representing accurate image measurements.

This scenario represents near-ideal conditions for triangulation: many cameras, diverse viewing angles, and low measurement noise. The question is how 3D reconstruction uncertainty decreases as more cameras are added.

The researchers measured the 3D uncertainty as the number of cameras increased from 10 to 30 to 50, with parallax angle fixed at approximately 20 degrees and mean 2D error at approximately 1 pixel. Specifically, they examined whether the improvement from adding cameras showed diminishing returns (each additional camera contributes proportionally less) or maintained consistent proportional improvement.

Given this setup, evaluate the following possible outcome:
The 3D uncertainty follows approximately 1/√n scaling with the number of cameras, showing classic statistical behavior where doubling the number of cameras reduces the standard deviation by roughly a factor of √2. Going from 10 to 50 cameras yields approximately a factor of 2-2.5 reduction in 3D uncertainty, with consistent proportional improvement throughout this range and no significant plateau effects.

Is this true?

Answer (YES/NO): NO